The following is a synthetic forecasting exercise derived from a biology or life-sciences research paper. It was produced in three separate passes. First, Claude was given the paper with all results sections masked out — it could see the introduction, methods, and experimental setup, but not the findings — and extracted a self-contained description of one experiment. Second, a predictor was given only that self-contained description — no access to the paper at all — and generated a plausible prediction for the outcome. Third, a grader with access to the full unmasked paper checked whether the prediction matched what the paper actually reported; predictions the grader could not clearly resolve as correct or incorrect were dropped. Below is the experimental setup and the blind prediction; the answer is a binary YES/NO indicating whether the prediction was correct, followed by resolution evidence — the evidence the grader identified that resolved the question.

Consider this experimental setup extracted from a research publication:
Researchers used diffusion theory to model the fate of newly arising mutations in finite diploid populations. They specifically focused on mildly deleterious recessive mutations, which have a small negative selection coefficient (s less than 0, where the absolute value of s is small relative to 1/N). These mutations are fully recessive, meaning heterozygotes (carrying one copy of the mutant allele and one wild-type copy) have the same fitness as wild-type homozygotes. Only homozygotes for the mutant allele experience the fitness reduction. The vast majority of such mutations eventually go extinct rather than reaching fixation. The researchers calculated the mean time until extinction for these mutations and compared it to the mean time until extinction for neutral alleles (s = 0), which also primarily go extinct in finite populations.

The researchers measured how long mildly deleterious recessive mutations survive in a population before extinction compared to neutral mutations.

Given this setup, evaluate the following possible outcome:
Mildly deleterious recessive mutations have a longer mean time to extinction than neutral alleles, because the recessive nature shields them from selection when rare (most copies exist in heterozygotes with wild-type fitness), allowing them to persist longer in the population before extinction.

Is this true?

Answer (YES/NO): YES